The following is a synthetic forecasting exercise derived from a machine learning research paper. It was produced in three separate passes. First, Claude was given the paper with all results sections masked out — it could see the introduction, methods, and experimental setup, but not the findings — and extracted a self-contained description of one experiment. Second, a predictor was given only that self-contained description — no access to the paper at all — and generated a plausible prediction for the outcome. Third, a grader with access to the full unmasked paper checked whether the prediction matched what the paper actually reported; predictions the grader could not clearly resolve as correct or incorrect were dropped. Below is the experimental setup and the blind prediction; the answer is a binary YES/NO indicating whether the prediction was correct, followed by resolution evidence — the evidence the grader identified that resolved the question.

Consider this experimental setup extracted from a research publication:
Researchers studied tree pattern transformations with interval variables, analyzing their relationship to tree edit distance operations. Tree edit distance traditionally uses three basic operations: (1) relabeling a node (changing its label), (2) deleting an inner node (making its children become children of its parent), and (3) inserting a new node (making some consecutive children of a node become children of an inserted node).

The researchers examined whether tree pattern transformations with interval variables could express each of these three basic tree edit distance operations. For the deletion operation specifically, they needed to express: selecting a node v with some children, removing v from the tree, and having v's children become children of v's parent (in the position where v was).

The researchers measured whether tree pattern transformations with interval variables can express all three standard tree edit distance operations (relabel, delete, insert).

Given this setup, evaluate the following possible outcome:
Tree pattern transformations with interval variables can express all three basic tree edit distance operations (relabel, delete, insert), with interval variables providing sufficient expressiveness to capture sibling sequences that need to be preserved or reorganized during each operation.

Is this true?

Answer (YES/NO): YES